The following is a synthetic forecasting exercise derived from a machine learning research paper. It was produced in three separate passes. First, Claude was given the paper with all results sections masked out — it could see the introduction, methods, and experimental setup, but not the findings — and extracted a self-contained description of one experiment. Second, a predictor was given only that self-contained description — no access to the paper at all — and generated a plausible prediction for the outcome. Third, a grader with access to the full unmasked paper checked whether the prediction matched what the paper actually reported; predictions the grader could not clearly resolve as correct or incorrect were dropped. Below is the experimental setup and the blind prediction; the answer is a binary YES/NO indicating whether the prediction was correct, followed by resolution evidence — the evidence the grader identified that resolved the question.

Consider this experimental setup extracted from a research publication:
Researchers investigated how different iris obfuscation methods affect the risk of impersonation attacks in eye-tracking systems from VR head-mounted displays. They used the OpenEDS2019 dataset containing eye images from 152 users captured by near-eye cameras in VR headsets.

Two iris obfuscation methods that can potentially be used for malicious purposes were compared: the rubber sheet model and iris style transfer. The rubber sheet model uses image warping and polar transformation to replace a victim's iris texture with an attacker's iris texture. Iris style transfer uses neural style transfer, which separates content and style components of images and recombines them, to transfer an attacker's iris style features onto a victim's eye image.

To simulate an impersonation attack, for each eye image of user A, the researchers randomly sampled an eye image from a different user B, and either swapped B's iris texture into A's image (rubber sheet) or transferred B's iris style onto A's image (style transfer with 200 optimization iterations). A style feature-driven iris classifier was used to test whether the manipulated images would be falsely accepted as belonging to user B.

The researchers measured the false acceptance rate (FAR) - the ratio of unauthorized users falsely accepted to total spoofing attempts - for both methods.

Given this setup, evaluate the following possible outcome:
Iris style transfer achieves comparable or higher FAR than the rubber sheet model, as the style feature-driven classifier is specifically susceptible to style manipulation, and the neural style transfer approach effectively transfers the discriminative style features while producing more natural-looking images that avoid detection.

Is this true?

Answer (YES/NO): NO